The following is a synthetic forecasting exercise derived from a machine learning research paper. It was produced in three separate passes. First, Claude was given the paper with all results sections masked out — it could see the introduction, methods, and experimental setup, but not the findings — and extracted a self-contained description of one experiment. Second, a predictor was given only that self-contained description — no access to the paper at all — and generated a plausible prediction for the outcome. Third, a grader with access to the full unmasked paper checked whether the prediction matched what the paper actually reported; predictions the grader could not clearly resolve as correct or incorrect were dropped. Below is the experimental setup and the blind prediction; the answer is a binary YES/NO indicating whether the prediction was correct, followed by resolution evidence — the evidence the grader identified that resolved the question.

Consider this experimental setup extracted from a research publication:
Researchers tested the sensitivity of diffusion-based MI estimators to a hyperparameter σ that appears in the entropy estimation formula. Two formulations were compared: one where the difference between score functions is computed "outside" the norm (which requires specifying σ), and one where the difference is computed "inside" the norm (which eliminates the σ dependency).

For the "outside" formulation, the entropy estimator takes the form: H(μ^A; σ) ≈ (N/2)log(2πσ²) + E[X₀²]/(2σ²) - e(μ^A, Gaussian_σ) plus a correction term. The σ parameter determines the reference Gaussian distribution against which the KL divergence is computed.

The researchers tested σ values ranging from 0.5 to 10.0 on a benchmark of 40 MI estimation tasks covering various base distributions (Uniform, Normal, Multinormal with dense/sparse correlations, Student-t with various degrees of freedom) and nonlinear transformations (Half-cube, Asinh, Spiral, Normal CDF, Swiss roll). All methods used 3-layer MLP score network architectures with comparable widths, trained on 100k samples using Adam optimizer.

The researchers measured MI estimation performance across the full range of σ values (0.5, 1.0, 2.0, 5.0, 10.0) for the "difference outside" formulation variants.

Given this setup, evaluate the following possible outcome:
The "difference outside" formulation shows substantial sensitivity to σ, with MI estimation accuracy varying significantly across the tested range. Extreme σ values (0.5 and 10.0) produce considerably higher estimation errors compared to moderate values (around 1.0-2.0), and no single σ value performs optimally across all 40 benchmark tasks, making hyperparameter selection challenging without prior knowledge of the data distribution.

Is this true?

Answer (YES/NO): NO